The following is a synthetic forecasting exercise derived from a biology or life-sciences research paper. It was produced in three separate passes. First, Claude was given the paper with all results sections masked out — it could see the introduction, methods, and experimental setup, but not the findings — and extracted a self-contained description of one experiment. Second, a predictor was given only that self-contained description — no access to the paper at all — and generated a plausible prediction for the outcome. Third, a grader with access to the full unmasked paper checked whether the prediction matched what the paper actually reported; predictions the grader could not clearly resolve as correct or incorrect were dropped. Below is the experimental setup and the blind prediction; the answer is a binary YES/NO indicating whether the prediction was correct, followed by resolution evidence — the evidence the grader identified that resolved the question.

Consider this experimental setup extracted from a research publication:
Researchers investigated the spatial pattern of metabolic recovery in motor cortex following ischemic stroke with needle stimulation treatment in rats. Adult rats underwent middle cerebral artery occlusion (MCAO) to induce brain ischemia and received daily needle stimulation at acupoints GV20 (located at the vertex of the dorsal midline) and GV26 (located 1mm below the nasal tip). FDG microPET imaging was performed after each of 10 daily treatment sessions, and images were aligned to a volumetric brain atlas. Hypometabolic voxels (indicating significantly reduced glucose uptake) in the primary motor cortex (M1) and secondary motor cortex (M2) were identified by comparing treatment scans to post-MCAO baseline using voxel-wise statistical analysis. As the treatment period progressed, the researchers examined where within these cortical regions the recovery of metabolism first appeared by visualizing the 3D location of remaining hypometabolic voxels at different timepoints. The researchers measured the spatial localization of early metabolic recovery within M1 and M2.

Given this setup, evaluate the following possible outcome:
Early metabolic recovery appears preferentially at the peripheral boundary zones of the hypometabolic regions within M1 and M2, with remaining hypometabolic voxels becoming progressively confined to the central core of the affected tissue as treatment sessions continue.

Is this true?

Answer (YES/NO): YES